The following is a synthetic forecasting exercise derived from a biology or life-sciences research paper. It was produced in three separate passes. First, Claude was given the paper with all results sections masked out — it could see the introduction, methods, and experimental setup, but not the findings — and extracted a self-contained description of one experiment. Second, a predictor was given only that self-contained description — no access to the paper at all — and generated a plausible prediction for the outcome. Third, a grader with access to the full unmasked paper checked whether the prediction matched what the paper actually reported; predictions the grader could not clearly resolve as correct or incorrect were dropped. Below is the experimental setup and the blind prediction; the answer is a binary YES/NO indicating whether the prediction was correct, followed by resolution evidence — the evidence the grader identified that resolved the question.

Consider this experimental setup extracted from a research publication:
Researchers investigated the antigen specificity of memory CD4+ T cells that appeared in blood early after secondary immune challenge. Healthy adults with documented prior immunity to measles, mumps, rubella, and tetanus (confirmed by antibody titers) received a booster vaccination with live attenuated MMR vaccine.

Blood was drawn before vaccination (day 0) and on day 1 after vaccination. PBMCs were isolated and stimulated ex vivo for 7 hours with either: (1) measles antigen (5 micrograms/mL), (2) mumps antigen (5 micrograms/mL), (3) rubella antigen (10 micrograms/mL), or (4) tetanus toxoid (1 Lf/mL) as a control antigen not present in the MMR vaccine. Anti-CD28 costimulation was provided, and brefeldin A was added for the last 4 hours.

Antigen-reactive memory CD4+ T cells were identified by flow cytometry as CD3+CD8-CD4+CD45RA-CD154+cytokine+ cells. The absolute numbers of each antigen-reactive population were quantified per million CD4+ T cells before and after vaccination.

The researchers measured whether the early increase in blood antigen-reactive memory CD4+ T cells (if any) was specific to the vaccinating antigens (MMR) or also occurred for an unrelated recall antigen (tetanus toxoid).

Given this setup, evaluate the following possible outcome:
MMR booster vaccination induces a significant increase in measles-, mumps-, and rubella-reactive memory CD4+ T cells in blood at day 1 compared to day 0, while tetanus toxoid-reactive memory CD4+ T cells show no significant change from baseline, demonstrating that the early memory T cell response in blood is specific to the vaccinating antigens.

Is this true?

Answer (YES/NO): NO